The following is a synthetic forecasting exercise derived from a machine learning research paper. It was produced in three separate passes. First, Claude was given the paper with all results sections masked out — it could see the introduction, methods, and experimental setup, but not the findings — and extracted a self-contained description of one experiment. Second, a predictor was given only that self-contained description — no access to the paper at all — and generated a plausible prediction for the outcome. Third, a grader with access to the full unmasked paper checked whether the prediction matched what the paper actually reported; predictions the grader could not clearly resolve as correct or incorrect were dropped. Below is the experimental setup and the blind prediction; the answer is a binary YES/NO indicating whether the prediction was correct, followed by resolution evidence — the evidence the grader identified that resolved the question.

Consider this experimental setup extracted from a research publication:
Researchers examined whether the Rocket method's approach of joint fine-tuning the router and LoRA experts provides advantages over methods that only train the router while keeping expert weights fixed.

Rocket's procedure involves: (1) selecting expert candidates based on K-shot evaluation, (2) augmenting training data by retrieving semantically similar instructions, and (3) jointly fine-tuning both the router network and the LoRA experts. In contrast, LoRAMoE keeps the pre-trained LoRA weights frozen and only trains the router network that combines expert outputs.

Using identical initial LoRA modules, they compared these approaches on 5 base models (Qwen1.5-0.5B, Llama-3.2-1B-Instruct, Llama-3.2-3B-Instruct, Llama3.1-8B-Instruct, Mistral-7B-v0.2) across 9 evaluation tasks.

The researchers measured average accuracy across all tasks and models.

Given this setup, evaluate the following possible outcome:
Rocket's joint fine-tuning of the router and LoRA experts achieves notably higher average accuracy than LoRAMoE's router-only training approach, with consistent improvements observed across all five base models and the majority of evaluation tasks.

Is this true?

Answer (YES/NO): NO